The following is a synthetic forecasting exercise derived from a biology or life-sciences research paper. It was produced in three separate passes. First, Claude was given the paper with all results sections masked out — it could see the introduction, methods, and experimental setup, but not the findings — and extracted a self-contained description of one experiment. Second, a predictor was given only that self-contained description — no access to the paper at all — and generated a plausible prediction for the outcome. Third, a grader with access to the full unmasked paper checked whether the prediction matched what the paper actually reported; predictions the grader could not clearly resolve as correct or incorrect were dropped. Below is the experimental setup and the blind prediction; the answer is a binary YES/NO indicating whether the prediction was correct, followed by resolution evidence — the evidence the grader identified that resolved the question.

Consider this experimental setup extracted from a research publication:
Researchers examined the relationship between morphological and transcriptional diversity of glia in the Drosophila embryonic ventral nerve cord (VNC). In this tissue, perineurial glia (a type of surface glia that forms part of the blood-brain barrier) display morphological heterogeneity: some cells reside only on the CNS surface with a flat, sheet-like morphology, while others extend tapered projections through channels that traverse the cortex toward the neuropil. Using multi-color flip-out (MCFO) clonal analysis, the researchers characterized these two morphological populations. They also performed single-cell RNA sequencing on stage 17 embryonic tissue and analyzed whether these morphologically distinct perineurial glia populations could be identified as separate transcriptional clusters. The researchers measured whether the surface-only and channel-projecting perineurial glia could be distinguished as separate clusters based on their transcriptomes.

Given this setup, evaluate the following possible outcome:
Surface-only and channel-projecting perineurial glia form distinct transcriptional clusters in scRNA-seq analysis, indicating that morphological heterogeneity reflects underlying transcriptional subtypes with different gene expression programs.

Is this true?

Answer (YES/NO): YES